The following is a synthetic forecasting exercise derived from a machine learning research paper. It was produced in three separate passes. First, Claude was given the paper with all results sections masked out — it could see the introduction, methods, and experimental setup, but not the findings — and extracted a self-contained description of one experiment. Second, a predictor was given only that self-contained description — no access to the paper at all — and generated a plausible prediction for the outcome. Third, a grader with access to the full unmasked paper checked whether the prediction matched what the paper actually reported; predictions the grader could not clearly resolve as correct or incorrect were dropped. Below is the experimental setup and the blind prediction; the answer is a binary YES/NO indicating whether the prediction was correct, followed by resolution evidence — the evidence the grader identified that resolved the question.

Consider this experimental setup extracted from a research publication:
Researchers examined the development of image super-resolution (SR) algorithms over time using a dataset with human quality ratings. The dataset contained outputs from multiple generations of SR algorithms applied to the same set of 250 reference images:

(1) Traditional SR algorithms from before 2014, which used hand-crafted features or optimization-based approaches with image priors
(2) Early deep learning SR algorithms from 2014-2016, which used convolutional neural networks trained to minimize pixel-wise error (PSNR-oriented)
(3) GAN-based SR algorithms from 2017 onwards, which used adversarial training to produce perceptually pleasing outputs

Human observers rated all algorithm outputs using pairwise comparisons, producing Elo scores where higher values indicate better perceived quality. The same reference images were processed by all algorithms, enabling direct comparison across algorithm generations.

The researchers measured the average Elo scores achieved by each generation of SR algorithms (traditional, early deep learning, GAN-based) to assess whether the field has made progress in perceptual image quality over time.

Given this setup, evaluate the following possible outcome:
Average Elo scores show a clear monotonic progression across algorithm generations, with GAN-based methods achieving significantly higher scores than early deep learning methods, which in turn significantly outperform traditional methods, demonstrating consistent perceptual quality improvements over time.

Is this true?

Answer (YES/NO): NO